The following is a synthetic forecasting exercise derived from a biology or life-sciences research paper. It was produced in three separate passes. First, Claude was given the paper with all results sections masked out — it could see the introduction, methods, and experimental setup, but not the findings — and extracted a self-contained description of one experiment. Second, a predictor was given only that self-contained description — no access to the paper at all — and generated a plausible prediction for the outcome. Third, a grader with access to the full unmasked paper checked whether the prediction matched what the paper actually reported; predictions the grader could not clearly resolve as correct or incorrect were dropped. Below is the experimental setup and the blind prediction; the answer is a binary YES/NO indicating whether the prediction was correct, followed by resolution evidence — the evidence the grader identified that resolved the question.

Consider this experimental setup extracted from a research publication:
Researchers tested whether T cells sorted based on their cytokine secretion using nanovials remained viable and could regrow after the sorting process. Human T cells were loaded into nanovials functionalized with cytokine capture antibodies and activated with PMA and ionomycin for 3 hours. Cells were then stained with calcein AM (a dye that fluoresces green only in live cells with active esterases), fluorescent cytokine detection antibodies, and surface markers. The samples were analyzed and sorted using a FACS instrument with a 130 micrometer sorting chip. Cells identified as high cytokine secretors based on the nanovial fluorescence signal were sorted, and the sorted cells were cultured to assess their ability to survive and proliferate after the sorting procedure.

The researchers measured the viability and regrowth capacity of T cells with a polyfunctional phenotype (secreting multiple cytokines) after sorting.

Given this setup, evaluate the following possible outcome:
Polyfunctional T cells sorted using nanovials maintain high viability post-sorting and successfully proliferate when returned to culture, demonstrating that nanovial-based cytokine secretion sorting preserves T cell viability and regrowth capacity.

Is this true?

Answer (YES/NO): YES